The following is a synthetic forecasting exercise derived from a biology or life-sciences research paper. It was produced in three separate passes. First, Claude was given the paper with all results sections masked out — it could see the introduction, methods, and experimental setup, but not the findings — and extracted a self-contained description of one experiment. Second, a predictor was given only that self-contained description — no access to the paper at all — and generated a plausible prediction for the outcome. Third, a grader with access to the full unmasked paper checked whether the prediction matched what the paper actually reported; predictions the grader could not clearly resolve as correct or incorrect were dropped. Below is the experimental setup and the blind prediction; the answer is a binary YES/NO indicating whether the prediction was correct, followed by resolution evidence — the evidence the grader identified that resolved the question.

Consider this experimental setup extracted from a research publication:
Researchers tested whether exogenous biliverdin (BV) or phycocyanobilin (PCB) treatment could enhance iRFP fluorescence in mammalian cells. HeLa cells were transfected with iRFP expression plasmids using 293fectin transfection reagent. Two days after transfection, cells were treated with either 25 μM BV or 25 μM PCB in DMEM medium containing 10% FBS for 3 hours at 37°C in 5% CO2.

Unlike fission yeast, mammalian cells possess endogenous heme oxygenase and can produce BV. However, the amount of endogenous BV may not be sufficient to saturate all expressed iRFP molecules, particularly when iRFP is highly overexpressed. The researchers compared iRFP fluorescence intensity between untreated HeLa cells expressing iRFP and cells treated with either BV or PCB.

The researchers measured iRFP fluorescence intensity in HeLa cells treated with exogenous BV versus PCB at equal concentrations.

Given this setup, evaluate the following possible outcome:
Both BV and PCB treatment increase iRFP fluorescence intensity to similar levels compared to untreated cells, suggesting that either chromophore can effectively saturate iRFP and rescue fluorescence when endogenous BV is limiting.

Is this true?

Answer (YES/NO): YES